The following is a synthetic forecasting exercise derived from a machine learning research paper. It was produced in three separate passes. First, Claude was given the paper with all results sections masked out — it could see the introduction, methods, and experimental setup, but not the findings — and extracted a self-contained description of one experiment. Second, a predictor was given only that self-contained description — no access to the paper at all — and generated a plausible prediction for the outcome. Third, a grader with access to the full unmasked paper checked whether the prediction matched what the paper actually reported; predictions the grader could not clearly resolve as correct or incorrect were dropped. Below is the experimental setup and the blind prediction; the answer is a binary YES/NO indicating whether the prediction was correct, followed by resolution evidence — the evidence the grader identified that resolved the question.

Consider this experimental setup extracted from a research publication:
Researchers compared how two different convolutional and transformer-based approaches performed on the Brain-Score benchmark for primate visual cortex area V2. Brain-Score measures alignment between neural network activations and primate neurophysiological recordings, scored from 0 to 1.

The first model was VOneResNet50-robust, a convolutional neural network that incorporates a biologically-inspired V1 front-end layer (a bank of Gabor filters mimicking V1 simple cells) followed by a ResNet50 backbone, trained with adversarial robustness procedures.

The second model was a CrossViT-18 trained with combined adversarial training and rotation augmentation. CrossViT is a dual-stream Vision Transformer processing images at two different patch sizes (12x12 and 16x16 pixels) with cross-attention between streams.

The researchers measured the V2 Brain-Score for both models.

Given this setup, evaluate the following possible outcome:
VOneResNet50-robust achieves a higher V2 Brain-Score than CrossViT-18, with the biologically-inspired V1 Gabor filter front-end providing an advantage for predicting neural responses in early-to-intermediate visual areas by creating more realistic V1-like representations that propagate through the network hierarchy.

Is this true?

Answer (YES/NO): YES